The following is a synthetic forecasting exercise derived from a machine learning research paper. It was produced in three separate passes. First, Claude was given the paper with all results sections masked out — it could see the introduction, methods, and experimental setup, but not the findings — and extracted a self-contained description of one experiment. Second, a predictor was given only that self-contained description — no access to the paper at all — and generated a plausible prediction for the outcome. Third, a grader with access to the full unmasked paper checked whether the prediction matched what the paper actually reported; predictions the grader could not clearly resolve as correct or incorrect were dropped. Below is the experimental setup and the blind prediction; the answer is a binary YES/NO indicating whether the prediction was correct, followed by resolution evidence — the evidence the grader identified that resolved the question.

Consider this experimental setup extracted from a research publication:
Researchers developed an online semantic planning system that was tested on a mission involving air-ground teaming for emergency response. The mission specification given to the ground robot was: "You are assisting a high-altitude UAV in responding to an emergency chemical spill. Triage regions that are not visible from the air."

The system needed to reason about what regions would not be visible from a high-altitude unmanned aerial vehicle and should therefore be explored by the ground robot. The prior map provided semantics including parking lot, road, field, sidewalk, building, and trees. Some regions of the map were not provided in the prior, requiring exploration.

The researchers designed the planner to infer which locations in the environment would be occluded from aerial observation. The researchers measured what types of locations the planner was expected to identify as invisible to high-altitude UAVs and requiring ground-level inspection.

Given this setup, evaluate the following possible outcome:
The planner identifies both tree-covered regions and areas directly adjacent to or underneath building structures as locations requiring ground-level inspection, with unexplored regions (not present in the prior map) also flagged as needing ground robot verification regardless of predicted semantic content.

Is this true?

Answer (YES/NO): NO